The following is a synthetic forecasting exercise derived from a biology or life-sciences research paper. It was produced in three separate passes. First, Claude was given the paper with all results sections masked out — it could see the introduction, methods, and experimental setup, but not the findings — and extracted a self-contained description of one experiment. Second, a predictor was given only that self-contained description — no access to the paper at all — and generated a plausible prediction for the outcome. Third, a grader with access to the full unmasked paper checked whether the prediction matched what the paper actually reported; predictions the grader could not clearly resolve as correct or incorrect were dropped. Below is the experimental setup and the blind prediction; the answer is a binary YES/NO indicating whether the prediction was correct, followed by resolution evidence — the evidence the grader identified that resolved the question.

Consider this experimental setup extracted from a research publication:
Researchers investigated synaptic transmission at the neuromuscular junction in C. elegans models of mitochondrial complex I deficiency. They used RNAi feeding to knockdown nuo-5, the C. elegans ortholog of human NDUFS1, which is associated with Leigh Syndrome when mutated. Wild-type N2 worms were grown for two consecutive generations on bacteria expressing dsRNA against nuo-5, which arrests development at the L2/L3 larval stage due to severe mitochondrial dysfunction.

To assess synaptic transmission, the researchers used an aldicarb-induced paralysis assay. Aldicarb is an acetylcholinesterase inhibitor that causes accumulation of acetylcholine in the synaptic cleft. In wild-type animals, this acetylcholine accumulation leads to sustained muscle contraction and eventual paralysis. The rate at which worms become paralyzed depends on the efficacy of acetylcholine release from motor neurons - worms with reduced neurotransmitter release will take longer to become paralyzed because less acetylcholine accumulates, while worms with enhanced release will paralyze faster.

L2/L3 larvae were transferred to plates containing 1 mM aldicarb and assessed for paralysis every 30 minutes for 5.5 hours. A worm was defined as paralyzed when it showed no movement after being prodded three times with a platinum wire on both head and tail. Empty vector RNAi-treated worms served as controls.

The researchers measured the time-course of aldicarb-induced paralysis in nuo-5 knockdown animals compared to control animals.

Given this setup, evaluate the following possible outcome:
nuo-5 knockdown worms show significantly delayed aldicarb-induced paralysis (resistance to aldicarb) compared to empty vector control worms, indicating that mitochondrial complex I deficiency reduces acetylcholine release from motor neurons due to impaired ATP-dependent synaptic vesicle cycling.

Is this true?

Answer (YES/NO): NO